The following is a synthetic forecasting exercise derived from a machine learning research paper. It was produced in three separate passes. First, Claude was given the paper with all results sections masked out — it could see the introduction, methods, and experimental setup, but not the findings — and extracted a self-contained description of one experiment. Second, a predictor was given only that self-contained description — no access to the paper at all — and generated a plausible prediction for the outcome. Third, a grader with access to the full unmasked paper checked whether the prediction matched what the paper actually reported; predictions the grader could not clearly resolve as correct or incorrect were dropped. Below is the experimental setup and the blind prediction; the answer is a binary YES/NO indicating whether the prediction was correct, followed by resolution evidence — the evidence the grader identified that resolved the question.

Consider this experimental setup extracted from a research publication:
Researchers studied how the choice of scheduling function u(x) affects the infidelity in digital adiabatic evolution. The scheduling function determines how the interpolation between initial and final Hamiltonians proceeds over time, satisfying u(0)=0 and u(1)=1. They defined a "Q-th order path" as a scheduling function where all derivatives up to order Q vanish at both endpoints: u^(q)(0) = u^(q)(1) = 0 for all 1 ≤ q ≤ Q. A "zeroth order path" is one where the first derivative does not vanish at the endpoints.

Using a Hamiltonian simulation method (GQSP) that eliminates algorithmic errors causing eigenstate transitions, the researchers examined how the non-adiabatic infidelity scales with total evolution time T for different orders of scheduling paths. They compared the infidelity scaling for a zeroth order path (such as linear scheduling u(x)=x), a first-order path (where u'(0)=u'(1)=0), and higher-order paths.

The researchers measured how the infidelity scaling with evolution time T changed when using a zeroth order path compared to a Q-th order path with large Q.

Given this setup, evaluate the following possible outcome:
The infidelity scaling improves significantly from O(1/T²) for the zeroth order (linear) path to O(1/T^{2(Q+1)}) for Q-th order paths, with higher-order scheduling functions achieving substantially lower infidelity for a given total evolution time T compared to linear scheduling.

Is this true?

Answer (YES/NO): NO